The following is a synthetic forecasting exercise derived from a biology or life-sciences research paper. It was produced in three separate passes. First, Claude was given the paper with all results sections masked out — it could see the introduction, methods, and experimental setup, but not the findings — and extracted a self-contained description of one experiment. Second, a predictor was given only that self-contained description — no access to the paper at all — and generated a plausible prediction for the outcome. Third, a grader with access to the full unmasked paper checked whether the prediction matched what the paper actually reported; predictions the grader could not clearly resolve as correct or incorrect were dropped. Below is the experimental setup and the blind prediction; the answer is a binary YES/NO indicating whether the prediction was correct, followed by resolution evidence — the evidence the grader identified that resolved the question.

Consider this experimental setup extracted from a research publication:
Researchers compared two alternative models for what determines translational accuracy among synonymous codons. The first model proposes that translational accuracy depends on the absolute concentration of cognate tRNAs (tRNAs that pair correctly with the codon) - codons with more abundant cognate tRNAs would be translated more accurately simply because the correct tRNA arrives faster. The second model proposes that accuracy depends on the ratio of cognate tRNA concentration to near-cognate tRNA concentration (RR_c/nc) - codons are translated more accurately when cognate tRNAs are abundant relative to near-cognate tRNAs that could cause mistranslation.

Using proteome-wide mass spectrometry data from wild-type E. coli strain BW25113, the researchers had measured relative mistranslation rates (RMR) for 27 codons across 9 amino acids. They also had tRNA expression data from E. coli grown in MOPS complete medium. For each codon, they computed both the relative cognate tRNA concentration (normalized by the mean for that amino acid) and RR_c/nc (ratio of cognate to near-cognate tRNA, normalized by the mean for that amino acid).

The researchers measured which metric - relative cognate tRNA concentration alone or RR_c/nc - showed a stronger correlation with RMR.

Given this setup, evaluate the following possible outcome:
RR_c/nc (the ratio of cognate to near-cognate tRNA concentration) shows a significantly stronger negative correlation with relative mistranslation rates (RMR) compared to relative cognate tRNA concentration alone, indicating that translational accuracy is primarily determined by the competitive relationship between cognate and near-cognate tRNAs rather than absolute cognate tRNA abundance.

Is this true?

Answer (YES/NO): YES